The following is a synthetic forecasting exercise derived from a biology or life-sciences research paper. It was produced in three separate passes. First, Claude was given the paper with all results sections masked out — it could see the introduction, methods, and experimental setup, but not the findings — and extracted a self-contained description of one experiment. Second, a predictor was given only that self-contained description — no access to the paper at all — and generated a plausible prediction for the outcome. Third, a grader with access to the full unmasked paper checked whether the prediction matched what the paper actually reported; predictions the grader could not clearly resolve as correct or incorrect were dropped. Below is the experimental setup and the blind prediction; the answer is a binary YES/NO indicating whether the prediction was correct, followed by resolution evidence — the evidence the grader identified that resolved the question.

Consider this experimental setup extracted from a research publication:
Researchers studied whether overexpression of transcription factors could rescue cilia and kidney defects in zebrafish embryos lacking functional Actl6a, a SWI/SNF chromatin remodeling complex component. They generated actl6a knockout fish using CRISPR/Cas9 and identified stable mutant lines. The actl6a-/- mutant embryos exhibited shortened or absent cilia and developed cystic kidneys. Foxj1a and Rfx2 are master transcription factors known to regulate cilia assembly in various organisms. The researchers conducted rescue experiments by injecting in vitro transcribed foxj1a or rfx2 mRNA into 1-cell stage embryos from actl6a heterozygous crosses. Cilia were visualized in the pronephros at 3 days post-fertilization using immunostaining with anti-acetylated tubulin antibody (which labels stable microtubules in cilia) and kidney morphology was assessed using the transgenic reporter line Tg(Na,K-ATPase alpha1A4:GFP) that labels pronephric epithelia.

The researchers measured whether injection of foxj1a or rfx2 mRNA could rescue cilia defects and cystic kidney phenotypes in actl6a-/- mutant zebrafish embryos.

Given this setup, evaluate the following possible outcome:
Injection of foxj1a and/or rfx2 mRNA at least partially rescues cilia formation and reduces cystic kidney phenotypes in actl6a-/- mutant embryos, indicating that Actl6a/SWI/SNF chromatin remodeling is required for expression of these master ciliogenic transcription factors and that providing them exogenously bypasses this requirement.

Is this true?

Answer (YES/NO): YES